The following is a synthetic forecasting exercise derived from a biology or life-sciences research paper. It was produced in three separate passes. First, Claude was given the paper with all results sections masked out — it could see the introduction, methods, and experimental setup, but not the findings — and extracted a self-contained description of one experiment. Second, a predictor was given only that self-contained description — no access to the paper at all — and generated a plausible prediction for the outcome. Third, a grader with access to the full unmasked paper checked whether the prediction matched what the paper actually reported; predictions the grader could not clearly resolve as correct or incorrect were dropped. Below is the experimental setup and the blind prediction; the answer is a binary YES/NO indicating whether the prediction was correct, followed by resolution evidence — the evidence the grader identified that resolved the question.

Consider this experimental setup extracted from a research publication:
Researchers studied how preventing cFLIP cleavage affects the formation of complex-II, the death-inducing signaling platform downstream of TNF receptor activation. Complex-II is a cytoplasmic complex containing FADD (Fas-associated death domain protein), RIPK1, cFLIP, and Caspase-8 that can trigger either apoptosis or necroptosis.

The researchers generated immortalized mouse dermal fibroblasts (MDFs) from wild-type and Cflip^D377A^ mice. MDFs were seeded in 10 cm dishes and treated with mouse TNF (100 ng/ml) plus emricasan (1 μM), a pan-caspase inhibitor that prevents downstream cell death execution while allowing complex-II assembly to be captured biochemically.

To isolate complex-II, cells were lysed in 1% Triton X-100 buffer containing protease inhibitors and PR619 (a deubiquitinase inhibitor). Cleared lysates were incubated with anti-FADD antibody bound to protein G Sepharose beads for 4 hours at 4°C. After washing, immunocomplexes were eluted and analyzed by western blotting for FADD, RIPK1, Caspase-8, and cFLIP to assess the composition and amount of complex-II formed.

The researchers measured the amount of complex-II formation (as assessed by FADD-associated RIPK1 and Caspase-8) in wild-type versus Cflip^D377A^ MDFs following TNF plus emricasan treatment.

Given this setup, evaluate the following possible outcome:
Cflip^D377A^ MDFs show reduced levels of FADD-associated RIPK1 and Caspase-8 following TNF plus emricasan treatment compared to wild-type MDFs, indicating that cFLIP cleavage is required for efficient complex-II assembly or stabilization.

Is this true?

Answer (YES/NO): NO